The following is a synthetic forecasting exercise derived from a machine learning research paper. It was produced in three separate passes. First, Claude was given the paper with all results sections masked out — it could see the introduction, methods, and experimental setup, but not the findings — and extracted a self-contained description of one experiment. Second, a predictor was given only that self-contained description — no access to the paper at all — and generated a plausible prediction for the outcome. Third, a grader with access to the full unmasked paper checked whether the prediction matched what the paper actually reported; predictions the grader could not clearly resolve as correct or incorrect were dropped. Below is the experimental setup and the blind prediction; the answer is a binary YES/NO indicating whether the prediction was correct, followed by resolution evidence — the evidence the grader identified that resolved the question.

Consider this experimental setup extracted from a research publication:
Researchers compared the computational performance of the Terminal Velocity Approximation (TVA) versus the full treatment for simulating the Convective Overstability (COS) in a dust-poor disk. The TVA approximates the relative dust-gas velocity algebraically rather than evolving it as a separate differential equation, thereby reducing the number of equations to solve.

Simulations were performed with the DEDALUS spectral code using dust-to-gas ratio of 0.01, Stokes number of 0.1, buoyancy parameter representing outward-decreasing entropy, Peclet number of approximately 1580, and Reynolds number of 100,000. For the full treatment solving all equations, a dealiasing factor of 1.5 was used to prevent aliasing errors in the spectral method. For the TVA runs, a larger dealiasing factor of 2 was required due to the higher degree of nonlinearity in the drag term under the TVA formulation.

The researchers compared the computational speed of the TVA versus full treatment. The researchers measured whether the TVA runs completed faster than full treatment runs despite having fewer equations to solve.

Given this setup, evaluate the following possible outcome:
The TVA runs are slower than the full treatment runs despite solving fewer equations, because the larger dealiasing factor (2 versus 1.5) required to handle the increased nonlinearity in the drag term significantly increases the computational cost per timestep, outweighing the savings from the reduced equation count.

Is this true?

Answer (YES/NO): NO